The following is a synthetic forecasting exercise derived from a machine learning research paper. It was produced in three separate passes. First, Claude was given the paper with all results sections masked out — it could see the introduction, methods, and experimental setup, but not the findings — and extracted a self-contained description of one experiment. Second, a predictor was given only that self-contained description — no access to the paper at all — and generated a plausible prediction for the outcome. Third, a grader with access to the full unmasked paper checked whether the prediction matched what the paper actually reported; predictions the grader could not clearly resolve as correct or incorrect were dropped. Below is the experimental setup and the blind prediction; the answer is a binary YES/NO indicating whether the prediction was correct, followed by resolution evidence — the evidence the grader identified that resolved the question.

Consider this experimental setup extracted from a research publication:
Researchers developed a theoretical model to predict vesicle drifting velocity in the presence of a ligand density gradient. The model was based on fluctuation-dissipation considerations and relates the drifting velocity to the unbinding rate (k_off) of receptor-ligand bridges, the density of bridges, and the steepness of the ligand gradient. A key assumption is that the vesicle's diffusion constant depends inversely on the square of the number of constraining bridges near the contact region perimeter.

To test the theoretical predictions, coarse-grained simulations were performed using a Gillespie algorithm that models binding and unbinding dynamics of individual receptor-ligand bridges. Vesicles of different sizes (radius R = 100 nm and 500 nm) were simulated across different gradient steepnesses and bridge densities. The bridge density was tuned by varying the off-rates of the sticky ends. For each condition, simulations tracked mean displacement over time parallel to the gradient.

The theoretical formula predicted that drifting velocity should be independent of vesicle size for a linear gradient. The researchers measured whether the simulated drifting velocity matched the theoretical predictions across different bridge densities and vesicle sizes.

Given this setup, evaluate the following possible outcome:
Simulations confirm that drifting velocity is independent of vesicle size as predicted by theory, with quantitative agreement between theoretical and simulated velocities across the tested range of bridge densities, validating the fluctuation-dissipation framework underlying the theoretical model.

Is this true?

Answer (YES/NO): NO